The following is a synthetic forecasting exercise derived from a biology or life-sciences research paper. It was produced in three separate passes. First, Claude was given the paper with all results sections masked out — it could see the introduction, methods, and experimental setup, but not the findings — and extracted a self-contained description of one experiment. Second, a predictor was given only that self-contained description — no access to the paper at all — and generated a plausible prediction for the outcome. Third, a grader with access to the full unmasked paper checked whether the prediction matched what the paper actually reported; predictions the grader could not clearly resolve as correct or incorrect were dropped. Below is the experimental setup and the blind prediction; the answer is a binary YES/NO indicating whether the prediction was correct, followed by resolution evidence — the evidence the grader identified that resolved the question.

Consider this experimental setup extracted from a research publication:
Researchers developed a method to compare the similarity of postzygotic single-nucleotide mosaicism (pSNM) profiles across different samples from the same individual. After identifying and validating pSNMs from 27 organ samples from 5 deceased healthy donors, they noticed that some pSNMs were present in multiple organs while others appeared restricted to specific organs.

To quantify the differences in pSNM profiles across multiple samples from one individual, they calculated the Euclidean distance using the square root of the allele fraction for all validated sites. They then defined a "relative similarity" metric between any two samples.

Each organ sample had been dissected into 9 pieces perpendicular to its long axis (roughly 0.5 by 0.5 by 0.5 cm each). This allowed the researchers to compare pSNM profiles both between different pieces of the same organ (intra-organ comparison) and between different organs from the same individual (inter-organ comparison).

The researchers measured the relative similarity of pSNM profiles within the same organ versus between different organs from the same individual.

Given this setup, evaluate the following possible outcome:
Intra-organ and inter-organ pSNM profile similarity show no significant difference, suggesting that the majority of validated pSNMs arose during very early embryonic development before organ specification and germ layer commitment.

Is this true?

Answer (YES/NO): NO